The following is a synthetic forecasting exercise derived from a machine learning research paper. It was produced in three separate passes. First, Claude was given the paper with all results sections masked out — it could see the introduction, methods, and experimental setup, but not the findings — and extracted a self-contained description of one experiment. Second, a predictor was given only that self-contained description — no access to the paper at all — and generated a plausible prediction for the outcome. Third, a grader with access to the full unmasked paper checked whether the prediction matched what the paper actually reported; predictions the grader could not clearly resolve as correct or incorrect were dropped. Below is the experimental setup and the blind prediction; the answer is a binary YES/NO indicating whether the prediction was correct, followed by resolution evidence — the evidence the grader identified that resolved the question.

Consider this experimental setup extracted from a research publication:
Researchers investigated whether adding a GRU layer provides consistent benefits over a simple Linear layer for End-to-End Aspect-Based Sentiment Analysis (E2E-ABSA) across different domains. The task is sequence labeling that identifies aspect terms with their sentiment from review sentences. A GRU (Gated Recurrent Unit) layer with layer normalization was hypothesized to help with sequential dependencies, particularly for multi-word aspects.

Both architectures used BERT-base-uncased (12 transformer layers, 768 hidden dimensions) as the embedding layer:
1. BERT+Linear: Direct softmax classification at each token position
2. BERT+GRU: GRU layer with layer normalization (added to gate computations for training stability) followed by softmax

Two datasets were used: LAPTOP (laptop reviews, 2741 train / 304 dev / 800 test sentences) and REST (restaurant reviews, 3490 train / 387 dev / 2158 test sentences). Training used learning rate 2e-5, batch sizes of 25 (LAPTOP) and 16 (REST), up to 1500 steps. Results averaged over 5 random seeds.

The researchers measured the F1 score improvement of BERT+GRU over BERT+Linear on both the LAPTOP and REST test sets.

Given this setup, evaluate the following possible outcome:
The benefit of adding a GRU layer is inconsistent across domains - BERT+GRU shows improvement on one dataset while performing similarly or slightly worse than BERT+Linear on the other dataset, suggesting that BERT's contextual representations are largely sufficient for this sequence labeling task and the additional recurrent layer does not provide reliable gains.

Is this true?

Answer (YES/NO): YES